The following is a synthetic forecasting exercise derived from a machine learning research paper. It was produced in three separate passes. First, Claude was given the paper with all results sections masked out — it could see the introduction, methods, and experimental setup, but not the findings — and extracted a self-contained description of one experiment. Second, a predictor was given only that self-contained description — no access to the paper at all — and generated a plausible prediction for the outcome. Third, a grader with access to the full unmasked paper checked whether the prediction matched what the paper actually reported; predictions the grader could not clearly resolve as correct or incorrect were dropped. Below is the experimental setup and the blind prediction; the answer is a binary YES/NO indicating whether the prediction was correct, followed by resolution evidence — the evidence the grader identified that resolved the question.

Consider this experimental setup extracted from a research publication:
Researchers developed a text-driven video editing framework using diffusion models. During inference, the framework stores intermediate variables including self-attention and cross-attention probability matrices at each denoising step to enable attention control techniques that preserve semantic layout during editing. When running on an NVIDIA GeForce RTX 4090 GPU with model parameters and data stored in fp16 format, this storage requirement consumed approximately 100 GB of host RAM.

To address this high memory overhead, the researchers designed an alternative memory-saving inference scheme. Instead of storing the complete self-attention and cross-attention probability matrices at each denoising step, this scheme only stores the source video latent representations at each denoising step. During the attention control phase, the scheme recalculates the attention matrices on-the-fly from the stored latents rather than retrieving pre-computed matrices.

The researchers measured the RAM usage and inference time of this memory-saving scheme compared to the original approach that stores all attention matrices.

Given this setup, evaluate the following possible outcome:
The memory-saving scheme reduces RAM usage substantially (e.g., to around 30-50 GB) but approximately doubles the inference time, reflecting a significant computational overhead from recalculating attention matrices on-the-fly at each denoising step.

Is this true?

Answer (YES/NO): NO